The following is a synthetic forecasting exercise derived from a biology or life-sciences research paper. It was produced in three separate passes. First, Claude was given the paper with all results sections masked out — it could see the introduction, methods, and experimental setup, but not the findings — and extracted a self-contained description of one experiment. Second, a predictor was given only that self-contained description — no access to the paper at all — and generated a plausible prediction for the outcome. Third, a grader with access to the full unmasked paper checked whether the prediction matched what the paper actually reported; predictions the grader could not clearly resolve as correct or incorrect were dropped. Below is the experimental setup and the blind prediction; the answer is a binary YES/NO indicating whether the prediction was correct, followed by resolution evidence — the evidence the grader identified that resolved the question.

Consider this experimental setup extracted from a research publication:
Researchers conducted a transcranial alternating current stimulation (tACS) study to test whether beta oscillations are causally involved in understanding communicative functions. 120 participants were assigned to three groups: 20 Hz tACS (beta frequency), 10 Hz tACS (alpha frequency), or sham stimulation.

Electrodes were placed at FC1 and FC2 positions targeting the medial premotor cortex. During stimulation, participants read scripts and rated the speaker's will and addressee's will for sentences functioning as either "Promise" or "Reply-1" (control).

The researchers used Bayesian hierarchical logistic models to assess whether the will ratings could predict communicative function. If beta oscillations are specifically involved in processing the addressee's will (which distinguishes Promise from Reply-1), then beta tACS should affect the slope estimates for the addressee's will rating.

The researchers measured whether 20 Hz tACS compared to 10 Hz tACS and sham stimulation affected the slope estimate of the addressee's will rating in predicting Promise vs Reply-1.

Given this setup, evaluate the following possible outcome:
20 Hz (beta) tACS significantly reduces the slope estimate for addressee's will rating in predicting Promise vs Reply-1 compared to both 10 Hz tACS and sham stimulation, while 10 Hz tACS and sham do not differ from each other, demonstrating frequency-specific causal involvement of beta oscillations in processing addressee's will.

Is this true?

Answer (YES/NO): NO